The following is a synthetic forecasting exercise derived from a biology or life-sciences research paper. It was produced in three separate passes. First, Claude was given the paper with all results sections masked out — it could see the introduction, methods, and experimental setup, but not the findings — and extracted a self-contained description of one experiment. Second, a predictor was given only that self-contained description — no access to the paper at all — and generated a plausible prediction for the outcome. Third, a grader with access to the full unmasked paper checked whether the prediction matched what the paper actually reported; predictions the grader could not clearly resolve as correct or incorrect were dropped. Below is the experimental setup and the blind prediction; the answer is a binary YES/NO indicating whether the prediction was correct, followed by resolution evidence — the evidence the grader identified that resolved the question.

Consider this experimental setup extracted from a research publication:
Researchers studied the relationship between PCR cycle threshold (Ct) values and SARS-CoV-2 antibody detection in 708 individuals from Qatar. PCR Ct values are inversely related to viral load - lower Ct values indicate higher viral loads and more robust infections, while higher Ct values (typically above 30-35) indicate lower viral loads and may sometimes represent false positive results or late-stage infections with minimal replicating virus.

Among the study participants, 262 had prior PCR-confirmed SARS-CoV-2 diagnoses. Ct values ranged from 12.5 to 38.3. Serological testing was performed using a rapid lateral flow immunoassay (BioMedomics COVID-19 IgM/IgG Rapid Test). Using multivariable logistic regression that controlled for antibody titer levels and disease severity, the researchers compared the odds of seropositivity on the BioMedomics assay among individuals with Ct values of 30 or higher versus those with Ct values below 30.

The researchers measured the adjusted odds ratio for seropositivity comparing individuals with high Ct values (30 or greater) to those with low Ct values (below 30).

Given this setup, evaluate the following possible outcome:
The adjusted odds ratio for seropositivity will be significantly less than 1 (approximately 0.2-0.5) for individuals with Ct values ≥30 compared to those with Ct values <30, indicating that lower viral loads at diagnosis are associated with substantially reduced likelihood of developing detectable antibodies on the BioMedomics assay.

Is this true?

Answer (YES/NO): YES